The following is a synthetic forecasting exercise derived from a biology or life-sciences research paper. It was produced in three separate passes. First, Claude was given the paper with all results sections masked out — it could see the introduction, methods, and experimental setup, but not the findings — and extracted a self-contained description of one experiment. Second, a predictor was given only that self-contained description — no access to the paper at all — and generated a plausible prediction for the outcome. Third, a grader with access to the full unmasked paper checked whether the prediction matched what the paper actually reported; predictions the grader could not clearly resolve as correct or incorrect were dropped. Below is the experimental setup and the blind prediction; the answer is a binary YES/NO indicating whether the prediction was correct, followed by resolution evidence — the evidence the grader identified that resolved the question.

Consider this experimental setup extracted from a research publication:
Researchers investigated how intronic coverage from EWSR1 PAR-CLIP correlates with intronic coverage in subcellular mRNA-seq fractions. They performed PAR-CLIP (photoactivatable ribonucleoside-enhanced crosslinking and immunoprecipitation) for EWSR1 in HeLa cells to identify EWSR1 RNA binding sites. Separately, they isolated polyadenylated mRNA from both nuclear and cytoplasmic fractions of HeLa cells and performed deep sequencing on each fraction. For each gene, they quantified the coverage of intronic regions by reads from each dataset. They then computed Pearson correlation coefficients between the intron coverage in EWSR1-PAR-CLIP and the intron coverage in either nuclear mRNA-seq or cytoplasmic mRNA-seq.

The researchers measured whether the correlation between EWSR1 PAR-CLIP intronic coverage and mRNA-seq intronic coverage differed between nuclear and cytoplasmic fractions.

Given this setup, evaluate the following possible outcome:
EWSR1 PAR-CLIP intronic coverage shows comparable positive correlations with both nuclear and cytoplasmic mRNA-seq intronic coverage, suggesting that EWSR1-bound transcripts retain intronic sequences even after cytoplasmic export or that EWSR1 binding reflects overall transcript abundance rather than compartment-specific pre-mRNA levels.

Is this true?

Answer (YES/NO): NO